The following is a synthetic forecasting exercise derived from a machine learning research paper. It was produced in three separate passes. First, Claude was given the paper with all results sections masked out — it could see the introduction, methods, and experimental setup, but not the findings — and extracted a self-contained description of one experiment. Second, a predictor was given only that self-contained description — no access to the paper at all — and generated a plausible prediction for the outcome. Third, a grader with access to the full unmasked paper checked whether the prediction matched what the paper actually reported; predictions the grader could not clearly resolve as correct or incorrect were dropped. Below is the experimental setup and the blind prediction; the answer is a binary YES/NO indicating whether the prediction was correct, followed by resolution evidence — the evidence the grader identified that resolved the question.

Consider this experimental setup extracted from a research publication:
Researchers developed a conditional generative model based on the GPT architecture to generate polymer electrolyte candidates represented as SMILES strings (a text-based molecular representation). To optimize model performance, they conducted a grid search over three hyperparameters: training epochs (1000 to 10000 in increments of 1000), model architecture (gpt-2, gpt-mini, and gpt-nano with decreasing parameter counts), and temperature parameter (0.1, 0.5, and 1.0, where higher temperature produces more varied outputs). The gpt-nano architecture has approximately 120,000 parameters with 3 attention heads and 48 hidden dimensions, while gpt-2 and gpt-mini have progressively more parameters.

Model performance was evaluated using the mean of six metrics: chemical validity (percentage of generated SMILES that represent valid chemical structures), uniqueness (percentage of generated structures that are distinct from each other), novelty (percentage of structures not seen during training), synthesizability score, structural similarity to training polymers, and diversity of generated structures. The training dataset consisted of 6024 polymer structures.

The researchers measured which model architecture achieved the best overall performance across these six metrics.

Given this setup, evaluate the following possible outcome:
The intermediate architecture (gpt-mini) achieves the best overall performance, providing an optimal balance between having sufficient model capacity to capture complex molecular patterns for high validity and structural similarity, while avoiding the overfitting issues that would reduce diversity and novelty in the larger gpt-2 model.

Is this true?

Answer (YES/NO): NO